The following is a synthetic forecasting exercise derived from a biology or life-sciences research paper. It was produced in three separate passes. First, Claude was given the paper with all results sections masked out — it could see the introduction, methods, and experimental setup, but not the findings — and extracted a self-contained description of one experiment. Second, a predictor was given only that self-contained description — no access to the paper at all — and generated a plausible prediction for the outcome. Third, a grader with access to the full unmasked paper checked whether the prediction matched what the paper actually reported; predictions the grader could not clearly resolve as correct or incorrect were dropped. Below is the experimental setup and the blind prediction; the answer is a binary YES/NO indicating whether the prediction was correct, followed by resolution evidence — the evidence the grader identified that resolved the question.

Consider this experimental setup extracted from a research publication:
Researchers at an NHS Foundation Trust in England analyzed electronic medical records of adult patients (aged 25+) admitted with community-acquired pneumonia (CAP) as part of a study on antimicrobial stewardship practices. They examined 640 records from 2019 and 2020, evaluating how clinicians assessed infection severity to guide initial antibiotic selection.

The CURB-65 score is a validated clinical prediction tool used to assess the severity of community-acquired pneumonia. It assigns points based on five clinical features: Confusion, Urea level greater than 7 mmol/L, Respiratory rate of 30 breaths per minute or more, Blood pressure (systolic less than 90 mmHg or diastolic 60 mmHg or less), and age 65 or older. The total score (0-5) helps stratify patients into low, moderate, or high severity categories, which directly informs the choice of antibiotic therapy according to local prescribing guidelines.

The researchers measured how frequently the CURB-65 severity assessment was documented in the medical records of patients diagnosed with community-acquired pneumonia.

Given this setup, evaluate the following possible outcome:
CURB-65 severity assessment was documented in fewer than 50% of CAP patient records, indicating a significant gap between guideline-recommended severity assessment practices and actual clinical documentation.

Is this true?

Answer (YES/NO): YES